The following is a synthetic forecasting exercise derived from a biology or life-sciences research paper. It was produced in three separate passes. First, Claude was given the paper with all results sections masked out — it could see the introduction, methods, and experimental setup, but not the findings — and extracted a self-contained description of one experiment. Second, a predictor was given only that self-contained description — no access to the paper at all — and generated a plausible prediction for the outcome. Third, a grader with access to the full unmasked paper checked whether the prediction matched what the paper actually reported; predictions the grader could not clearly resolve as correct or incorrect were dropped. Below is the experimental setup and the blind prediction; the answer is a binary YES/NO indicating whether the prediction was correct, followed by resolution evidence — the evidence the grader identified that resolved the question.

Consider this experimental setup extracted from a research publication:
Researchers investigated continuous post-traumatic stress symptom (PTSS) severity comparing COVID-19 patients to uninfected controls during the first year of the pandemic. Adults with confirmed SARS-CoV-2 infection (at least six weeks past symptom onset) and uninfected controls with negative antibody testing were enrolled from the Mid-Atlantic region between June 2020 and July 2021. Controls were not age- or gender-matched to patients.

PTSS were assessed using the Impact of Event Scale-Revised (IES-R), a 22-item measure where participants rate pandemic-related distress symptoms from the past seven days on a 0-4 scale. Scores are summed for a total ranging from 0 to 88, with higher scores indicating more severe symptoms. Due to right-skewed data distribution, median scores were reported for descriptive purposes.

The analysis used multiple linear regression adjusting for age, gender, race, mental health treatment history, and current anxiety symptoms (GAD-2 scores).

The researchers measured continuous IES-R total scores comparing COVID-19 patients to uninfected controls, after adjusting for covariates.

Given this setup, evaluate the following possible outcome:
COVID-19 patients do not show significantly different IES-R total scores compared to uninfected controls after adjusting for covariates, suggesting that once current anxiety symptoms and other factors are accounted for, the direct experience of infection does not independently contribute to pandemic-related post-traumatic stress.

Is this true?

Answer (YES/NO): NO